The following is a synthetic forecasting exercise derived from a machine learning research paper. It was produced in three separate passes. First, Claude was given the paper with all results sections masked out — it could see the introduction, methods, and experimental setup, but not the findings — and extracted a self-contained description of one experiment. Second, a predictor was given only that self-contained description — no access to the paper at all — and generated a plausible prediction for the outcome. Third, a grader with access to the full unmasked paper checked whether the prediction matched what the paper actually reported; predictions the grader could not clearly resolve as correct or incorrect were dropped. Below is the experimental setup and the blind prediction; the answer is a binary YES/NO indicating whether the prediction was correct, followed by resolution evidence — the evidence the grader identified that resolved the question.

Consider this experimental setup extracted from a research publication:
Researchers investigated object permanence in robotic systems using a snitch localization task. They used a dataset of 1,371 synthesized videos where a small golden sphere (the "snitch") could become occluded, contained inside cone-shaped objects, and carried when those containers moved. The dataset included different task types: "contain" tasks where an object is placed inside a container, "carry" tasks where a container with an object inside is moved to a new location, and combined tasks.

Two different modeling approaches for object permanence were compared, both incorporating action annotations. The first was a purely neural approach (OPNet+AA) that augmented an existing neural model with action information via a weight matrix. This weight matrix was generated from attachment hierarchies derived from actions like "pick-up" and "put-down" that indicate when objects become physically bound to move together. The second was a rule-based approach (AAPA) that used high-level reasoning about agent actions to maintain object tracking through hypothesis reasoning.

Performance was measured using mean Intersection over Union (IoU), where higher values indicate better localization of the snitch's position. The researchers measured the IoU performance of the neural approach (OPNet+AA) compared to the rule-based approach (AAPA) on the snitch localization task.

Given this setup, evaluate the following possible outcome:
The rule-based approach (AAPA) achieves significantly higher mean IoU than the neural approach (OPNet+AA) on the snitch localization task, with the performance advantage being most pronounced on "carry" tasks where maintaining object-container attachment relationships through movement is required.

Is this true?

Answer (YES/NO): NO